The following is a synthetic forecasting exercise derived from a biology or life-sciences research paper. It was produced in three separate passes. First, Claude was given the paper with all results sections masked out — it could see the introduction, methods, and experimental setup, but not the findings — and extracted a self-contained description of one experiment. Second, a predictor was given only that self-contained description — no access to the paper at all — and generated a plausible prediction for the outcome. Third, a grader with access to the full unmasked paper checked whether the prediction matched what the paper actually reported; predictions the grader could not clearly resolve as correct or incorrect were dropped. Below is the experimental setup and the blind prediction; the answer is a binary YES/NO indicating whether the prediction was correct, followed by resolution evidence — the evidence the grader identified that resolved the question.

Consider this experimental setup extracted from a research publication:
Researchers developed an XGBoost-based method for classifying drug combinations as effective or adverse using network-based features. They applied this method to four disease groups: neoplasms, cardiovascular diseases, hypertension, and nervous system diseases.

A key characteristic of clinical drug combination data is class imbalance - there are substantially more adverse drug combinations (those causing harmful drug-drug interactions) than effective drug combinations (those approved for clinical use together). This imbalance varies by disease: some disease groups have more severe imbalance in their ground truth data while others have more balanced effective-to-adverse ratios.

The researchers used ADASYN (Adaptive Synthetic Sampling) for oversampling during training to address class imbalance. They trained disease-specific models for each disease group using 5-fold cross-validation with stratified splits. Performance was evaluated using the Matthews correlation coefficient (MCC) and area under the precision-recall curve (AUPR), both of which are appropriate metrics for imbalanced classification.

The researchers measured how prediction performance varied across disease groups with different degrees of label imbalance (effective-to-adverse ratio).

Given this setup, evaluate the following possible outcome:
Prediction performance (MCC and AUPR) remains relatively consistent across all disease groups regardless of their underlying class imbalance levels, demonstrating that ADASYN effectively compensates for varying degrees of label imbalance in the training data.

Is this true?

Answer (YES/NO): NO